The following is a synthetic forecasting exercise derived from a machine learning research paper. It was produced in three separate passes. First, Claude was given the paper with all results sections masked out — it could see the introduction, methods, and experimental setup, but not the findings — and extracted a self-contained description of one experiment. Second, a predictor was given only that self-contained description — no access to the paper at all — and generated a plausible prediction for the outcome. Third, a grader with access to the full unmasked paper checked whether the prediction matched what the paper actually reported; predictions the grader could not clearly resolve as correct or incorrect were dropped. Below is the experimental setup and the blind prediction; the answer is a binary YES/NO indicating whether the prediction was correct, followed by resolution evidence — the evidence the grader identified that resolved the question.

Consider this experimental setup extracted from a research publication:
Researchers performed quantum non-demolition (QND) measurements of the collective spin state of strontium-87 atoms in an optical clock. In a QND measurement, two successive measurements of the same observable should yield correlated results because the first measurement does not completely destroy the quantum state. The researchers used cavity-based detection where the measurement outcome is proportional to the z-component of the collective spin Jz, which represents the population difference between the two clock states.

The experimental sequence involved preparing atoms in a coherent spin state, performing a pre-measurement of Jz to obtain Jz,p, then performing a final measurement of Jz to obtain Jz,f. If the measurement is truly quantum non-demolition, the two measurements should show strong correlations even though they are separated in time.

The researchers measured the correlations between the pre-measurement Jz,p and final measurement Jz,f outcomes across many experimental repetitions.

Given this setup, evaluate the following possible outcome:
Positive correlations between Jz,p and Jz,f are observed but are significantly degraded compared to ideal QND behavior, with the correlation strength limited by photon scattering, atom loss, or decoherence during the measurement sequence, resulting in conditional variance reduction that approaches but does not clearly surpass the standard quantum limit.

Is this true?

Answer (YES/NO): NO